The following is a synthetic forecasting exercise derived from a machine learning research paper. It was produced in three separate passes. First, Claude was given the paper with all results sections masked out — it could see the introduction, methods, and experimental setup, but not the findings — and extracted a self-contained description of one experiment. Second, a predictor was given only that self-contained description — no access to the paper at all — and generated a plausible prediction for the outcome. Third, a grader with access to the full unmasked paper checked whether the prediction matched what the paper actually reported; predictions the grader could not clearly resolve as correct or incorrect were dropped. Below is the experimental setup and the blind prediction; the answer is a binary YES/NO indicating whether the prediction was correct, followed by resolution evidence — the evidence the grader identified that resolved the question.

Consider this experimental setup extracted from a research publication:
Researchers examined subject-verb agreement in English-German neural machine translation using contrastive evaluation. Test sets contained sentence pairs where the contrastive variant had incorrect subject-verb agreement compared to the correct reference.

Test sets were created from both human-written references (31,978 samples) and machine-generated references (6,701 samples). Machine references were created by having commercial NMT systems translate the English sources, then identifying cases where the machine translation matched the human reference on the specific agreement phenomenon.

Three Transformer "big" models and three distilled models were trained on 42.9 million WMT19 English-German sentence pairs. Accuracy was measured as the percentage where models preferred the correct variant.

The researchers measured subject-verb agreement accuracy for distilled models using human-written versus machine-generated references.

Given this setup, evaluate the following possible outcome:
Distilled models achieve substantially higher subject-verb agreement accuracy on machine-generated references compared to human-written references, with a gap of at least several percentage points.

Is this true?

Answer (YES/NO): YES